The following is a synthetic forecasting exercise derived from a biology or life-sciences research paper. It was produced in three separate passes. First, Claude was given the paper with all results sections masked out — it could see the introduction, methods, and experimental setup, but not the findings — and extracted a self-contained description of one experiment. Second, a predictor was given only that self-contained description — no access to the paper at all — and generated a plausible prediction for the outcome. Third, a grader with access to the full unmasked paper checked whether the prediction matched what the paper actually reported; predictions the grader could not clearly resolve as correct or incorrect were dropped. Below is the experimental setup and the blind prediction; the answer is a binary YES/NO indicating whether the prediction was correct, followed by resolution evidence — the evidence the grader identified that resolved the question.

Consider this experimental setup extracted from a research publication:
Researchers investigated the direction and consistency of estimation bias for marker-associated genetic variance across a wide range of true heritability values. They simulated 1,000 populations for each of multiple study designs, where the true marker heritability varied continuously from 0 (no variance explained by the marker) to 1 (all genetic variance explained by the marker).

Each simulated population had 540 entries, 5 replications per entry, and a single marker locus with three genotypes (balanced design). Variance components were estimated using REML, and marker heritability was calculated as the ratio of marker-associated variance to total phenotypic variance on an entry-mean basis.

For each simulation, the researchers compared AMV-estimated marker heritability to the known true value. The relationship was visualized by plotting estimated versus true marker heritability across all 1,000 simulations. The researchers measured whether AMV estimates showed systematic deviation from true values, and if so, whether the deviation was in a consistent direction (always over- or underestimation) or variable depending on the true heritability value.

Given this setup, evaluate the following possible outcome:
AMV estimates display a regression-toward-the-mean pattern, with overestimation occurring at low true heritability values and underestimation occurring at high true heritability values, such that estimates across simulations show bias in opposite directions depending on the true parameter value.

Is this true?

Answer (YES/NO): NO